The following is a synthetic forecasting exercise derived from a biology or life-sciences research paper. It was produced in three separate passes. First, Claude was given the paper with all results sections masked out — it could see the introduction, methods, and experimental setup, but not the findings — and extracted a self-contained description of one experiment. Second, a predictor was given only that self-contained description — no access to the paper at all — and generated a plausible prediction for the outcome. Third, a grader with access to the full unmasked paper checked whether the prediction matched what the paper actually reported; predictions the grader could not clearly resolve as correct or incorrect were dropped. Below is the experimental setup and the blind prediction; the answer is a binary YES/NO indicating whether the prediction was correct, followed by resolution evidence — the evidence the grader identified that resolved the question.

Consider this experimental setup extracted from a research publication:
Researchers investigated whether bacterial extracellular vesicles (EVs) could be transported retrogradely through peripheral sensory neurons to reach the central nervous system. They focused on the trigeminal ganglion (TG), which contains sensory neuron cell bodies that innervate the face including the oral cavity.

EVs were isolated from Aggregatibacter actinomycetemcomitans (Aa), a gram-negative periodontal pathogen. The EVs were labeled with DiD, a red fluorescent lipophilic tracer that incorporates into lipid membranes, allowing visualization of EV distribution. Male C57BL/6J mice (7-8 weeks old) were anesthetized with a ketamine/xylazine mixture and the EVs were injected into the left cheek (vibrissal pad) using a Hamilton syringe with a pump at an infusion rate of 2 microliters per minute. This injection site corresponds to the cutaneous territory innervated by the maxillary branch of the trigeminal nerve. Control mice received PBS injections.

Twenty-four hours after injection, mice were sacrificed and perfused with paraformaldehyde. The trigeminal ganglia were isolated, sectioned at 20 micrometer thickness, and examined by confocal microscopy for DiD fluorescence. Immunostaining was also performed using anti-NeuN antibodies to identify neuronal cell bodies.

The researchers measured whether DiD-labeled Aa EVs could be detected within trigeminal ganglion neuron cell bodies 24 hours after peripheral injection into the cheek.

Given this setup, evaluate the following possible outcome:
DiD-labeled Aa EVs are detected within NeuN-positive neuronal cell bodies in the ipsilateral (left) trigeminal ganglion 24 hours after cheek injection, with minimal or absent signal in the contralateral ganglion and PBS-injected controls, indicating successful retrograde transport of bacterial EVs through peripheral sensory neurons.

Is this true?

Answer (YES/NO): YES